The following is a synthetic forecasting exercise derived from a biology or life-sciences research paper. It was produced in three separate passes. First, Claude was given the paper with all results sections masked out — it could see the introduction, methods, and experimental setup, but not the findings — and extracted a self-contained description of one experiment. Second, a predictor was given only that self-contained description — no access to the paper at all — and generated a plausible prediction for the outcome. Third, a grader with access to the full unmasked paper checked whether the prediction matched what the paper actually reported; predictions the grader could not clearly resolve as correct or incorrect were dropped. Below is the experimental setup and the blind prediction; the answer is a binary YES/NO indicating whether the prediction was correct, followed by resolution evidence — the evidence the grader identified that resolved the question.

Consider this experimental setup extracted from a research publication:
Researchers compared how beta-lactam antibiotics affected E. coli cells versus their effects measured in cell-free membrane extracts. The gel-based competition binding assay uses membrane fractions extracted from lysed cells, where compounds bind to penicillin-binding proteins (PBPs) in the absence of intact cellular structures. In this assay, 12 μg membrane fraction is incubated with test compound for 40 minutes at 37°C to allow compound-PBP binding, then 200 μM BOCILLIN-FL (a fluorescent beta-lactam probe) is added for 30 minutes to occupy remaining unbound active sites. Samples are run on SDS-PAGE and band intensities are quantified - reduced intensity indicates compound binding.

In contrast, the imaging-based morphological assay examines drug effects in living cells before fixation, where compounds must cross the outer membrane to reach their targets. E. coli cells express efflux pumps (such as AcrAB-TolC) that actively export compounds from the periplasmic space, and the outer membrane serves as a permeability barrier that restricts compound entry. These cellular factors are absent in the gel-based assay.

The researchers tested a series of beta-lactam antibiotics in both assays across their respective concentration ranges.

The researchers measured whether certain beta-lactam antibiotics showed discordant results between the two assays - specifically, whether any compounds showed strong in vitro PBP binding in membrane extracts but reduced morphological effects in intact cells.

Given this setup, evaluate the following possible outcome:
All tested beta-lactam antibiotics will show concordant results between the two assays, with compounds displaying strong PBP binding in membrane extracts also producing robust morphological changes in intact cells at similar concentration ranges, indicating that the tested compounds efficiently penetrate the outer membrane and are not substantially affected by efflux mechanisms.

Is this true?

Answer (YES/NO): NO